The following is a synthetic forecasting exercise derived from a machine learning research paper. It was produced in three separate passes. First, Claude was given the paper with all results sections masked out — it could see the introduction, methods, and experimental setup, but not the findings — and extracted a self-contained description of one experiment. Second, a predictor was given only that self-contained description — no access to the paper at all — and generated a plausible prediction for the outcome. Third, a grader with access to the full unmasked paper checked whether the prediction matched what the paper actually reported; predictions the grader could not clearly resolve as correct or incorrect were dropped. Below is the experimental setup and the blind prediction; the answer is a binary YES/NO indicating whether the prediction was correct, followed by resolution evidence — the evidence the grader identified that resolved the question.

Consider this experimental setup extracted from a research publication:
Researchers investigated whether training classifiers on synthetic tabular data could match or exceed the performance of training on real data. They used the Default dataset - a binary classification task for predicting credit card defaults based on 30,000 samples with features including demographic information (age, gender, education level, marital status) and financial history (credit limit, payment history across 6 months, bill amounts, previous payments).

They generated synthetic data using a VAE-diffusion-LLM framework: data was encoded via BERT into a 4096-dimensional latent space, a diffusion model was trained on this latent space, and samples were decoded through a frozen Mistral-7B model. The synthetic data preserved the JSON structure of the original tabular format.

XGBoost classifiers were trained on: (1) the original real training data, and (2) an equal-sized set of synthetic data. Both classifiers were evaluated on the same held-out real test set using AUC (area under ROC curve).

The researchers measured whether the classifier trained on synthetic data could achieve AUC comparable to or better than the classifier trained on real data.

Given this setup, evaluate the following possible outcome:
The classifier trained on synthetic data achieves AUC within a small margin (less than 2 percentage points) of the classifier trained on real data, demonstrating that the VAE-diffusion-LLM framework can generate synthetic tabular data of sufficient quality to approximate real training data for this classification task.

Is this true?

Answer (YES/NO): NO